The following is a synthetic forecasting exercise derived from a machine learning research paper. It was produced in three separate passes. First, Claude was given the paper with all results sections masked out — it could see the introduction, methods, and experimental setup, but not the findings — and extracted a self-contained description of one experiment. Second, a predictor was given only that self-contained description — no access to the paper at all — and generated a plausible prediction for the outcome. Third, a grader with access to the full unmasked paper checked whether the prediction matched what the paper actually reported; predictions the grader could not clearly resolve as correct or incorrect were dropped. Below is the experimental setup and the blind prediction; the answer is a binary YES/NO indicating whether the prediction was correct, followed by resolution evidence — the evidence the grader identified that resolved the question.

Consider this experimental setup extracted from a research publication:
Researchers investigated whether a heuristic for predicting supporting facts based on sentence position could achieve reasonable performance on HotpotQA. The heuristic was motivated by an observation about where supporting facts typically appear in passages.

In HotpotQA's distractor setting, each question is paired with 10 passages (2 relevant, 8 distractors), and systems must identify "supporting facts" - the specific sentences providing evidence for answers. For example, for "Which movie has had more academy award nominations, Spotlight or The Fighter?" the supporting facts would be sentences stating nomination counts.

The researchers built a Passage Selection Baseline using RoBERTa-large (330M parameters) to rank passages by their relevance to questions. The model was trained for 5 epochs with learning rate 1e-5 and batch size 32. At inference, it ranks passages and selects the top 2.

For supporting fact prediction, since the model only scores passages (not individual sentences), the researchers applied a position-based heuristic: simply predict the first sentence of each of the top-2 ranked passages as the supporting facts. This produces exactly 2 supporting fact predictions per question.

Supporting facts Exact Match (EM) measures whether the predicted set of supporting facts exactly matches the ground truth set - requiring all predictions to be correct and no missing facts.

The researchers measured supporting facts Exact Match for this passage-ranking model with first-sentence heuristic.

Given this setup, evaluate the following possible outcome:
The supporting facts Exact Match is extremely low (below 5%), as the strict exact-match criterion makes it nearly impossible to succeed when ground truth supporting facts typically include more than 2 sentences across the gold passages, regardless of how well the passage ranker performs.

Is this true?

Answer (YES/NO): NO